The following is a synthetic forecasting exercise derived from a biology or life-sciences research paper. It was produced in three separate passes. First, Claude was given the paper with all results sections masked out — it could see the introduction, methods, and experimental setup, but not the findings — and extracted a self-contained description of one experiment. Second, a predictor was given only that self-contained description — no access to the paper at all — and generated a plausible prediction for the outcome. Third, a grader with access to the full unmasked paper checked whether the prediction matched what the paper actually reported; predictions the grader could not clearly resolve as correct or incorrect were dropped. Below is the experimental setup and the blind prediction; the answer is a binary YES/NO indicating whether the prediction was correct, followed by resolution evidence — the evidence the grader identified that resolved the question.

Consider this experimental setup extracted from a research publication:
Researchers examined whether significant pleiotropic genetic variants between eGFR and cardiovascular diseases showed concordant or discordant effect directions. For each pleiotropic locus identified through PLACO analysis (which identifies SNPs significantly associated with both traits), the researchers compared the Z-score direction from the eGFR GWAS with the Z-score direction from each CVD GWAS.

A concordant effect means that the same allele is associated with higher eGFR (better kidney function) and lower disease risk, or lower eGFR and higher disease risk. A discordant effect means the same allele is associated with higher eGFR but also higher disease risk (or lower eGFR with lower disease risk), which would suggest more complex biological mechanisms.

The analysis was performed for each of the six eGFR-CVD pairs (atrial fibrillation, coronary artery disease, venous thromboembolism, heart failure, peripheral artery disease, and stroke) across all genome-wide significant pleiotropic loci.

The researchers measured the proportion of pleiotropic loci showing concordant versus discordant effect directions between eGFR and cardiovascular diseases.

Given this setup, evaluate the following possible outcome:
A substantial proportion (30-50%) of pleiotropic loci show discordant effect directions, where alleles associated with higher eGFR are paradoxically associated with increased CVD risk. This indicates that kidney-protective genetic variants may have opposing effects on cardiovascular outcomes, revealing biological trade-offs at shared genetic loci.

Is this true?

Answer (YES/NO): YES